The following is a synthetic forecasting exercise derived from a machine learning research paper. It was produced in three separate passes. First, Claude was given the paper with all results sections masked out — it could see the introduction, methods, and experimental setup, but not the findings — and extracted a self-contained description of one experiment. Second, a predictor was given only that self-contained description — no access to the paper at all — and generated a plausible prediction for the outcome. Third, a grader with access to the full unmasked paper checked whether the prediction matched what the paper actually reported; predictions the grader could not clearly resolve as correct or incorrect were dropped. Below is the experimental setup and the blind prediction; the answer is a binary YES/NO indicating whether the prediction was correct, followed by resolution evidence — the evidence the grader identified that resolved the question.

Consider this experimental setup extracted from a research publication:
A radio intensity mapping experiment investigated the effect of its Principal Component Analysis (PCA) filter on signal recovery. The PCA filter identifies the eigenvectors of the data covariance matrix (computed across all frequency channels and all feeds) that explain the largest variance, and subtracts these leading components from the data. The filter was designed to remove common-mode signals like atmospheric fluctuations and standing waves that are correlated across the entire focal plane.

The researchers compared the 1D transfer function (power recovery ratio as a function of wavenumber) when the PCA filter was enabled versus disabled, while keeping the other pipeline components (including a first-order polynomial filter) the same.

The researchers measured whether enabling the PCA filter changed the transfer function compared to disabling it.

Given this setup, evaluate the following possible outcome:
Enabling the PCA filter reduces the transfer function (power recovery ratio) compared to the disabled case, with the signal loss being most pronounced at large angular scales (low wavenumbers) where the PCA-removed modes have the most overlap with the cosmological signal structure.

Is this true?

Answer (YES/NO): NO